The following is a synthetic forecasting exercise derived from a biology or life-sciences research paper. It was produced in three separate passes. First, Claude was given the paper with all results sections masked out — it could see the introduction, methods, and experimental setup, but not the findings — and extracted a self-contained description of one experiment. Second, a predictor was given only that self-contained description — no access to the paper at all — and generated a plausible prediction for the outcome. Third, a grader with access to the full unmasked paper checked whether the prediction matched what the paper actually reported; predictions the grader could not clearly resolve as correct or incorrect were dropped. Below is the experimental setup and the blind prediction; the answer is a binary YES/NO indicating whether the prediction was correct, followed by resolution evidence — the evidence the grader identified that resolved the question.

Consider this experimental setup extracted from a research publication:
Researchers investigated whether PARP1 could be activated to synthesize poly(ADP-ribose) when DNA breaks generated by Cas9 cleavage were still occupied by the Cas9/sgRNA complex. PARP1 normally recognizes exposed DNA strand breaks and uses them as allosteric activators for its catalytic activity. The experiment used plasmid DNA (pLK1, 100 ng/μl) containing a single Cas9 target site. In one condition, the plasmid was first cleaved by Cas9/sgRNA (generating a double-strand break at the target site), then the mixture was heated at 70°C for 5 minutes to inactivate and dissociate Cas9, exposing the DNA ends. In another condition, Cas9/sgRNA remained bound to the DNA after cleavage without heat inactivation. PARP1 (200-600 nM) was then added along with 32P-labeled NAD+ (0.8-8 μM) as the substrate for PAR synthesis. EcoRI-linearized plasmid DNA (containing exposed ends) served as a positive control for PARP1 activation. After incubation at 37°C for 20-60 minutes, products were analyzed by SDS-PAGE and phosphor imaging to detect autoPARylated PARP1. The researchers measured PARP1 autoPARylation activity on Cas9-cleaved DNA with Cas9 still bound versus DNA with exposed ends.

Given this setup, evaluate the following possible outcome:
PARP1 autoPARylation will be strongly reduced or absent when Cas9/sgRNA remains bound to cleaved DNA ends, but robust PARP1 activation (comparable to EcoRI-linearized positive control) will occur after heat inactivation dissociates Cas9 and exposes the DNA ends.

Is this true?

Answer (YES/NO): YES